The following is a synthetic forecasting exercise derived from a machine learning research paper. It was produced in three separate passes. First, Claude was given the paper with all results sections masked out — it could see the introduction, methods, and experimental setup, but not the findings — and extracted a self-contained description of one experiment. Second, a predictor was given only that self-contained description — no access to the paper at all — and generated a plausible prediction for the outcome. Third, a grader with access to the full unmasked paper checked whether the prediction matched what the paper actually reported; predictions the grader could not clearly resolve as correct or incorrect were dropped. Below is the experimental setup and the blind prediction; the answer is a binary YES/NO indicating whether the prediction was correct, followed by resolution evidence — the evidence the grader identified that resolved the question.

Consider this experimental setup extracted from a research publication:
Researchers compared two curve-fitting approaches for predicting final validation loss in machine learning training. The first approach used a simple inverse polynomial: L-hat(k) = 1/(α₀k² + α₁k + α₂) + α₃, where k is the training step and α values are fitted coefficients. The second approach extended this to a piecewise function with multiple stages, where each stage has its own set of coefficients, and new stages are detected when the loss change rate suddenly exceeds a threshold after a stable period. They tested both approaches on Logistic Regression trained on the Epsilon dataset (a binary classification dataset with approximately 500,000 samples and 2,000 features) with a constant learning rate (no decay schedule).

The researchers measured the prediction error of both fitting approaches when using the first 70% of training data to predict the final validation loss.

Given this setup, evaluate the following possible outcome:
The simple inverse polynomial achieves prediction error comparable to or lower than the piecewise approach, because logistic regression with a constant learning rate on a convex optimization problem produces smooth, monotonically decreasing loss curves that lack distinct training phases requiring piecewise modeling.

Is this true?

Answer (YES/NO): YES